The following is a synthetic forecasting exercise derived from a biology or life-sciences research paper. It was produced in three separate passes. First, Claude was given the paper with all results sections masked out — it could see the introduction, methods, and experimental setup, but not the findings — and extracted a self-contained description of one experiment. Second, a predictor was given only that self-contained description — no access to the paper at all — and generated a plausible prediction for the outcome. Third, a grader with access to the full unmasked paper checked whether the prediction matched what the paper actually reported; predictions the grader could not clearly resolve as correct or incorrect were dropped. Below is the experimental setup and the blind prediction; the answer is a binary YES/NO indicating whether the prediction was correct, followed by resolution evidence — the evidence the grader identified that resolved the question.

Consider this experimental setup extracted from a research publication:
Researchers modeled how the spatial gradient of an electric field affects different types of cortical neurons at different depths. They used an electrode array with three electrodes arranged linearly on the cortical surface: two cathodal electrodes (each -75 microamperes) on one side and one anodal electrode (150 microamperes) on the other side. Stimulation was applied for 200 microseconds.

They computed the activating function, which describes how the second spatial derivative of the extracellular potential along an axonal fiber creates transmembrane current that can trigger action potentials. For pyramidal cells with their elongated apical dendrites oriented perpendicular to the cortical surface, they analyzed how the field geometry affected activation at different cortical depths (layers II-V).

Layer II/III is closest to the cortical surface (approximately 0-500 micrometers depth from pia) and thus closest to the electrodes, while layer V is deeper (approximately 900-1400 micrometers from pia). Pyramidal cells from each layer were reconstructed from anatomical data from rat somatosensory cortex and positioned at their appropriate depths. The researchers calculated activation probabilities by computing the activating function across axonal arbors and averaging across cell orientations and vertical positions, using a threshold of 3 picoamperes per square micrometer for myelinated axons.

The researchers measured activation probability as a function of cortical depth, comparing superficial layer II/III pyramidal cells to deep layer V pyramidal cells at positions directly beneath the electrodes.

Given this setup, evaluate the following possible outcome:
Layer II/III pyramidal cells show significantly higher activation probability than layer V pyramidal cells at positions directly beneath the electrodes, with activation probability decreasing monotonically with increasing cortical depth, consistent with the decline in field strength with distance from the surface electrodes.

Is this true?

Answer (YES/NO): YES